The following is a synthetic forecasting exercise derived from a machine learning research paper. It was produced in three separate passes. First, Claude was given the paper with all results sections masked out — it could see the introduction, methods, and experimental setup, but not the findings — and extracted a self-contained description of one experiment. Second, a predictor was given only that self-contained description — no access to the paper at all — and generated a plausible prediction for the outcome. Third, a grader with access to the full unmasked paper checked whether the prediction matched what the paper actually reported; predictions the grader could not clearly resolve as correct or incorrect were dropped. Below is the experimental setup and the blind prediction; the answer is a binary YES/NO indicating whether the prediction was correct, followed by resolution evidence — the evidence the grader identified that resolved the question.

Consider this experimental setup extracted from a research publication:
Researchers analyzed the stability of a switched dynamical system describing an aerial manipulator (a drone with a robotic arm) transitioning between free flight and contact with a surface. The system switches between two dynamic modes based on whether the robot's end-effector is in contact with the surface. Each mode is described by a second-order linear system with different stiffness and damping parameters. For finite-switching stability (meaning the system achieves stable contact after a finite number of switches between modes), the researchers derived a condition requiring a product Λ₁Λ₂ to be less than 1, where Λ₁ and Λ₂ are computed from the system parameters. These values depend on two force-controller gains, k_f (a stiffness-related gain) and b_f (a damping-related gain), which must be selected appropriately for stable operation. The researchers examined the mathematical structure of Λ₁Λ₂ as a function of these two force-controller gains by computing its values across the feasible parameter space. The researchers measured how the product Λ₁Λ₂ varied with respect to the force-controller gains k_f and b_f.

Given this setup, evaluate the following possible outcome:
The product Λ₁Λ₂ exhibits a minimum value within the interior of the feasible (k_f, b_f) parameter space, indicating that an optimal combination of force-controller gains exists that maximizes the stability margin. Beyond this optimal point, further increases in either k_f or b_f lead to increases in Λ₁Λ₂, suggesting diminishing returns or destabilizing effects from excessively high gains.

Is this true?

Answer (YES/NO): YES